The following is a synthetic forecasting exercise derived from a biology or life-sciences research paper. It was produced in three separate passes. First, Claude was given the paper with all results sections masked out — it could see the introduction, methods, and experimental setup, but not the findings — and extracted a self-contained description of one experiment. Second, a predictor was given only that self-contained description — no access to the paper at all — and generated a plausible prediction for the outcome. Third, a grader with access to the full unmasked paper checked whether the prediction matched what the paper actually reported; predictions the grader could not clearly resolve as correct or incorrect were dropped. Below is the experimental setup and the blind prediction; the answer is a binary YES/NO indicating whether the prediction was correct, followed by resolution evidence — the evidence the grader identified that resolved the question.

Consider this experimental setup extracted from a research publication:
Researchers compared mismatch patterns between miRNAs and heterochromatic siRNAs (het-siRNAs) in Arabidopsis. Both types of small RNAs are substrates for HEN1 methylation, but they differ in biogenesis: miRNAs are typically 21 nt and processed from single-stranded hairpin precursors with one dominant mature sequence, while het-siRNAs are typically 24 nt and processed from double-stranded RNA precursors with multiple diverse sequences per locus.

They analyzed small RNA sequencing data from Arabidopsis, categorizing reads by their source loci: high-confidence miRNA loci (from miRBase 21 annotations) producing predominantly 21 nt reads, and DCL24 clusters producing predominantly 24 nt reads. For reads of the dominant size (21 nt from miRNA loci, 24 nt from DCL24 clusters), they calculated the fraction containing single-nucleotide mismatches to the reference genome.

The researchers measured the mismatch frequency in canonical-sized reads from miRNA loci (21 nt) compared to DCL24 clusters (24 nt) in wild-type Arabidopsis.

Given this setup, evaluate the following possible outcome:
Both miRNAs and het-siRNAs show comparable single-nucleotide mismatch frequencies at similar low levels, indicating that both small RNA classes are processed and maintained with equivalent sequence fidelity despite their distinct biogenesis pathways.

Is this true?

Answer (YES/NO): YES